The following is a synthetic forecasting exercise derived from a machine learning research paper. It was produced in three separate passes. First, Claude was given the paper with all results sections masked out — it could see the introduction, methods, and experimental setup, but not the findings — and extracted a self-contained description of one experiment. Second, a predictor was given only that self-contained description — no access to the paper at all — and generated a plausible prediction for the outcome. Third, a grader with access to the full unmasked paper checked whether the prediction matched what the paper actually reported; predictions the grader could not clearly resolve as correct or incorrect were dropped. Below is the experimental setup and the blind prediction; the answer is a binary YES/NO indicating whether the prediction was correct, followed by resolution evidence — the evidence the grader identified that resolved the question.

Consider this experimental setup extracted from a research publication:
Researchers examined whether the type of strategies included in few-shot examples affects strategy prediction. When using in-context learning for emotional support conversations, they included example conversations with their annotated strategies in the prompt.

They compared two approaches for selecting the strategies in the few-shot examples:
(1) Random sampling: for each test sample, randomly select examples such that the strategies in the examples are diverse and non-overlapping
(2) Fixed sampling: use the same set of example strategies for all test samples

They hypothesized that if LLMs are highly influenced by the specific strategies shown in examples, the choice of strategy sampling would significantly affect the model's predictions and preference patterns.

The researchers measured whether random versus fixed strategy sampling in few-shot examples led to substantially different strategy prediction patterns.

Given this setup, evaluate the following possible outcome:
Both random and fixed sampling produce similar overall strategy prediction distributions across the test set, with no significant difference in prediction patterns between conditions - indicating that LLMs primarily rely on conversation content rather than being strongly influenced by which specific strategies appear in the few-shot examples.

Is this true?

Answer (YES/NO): YES